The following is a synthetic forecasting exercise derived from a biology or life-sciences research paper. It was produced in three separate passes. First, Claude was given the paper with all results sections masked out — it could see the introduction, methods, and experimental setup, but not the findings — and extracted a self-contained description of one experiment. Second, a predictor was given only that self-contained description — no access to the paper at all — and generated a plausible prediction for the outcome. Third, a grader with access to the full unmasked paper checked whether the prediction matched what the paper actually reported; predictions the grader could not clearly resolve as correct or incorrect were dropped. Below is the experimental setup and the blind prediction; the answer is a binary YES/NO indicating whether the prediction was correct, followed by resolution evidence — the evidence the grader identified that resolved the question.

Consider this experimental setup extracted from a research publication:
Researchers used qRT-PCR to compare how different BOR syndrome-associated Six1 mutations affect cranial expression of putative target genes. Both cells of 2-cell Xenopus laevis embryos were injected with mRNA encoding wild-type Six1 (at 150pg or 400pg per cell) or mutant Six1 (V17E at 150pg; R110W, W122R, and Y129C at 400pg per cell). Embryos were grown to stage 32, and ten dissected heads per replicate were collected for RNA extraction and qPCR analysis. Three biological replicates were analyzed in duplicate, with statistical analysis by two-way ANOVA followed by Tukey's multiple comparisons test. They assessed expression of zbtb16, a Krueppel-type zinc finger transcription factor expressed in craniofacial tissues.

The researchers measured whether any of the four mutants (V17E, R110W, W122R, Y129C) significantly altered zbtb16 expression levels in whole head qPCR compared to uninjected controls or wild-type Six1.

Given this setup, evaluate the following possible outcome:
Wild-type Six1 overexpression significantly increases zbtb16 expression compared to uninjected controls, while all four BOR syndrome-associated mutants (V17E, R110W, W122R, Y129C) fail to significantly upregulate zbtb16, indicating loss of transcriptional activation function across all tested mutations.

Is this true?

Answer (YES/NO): NO